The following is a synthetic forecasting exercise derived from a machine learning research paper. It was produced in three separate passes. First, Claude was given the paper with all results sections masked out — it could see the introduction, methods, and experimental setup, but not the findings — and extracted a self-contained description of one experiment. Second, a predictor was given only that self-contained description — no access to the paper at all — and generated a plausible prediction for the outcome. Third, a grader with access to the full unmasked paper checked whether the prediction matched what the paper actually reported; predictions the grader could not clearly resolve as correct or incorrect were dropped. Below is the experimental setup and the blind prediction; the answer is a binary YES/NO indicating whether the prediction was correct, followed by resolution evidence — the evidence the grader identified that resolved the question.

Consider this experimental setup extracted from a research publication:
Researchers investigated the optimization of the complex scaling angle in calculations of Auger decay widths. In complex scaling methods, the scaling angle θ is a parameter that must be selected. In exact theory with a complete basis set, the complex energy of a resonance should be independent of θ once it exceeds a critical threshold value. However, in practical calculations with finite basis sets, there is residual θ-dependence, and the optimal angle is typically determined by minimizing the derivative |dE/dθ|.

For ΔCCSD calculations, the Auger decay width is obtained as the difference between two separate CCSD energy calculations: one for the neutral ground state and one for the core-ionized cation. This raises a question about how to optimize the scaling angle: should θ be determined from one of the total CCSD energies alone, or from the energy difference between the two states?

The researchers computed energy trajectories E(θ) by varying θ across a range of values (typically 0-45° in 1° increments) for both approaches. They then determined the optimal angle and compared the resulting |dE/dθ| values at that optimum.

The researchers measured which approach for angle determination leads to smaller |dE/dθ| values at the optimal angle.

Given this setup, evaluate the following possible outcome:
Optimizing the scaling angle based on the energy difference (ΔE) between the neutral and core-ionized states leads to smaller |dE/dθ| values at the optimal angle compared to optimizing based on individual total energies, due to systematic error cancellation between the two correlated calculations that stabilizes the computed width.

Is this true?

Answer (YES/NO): YES